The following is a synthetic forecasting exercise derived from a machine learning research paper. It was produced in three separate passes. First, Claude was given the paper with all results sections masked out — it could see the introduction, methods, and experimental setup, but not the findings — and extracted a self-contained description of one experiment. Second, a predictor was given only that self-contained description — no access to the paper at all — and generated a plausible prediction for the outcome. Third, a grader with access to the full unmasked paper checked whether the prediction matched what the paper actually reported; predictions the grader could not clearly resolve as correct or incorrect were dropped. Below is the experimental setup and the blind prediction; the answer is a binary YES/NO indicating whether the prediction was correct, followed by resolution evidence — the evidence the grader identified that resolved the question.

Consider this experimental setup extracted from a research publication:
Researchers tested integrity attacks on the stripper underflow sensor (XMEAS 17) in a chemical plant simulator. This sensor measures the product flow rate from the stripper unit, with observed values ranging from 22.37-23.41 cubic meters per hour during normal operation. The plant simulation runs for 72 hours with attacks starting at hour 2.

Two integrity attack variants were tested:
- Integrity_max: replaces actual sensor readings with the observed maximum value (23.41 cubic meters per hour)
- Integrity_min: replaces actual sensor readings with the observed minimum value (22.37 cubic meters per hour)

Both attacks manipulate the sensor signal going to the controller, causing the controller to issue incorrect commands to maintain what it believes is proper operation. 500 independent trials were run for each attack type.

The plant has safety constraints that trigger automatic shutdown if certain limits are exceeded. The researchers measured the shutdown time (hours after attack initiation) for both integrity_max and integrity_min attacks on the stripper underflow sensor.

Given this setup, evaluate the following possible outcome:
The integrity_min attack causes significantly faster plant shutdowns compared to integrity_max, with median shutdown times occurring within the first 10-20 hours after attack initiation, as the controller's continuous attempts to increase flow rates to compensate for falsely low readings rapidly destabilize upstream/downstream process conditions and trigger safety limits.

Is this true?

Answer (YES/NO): NO